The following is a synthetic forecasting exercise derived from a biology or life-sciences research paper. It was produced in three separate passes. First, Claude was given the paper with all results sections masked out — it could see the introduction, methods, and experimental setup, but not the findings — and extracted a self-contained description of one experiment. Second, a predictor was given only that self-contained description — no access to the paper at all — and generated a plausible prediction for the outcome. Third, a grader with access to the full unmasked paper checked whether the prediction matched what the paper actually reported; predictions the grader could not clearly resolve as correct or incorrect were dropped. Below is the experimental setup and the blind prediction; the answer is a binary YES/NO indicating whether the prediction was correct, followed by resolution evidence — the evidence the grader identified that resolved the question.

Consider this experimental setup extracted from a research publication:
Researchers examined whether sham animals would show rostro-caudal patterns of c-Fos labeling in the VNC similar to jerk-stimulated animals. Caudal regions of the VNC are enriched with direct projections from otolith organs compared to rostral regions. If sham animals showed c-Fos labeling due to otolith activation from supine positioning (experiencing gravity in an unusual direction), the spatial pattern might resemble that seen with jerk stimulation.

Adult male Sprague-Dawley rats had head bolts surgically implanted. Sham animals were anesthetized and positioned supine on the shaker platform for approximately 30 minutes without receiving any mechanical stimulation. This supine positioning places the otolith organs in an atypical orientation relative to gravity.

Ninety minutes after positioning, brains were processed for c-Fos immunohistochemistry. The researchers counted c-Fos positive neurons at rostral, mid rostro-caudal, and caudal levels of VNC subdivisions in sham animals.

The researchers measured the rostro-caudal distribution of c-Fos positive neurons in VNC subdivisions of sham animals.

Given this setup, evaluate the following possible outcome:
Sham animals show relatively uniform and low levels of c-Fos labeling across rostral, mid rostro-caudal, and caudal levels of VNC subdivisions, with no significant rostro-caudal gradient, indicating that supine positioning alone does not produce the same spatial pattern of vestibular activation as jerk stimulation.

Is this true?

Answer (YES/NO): NO